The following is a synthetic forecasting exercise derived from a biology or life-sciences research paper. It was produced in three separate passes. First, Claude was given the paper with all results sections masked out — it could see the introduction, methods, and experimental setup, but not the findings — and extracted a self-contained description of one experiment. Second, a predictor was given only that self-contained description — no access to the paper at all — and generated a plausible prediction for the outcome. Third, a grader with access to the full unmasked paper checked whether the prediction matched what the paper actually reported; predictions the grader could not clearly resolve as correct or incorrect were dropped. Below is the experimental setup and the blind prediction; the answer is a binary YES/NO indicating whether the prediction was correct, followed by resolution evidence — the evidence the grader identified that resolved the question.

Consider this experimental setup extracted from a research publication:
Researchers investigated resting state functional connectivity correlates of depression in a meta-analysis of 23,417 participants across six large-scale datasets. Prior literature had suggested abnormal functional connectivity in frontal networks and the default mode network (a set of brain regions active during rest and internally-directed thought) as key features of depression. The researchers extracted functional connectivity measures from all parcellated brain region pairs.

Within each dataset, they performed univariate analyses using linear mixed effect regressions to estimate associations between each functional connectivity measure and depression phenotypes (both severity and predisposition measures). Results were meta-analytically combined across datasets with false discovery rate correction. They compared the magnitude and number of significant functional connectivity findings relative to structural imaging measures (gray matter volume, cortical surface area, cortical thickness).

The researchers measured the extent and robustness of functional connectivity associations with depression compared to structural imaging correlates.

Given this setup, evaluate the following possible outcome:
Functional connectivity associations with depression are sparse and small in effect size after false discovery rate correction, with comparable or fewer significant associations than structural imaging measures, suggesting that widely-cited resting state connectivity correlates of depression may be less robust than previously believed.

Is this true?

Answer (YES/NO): YES